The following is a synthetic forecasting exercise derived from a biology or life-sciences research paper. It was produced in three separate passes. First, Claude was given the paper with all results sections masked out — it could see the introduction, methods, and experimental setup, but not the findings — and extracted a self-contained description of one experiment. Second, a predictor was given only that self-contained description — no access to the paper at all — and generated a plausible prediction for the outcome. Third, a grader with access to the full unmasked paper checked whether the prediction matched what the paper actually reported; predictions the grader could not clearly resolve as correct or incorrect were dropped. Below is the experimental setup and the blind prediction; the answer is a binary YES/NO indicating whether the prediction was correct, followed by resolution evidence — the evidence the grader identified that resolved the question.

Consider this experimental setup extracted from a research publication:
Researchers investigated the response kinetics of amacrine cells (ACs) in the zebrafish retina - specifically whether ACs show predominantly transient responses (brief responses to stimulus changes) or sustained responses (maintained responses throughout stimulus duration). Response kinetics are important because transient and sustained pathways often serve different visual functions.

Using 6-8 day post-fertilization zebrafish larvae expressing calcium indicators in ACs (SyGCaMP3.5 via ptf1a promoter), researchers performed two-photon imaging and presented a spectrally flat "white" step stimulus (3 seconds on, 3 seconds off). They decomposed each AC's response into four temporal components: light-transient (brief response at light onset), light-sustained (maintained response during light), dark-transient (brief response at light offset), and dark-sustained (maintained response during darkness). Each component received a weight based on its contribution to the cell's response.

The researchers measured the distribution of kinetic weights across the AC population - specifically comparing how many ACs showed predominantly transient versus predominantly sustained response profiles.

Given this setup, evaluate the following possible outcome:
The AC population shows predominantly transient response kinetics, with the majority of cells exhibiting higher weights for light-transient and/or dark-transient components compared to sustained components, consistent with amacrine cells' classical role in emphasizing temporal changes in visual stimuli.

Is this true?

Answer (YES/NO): NO